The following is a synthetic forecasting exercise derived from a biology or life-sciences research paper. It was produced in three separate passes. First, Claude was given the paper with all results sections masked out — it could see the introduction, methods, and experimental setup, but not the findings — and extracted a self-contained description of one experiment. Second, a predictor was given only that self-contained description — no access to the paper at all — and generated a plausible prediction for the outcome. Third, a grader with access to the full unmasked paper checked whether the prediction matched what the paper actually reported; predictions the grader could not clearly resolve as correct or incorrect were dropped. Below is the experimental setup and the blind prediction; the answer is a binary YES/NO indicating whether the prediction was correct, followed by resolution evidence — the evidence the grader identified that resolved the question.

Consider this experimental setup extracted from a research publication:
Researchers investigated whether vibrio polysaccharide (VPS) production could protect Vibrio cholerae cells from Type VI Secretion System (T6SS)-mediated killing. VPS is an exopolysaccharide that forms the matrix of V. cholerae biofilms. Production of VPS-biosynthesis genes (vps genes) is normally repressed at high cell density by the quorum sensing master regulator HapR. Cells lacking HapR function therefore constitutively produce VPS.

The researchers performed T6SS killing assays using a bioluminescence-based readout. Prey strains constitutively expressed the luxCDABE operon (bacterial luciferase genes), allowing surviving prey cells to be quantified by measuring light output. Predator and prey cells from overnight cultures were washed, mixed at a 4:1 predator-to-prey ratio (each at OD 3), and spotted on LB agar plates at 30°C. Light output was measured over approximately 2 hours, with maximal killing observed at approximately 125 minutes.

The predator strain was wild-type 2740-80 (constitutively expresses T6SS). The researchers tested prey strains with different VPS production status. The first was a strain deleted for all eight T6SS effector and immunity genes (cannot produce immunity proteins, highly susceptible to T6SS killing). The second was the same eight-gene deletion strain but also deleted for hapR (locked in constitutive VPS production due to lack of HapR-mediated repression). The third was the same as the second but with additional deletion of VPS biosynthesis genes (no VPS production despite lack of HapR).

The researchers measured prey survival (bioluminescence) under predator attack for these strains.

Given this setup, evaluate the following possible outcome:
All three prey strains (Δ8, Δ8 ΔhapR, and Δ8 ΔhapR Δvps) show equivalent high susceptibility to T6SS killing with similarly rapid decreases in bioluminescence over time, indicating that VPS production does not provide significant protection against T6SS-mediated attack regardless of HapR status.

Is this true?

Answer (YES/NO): NO